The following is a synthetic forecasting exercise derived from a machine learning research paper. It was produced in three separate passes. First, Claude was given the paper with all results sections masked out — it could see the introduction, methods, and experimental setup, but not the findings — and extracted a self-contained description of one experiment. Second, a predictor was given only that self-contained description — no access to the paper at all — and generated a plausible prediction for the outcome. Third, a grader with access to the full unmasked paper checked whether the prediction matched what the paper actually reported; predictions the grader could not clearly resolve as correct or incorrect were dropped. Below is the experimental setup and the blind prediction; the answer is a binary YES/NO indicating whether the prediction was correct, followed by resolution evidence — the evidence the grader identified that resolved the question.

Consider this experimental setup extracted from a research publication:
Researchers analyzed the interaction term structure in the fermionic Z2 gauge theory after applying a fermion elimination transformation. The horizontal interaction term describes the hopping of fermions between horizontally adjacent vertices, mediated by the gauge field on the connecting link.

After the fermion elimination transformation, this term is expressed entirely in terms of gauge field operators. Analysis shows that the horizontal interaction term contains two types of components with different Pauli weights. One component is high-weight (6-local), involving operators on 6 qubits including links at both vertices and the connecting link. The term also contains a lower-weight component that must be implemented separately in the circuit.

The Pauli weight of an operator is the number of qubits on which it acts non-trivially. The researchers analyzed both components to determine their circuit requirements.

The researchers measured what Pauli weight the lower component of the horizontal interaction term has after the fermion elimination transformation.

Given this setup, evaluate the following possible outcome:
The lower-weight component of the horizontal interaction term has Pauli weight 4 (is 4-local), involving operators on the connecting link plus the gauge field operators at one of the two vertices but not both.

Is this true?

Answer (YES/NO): NO